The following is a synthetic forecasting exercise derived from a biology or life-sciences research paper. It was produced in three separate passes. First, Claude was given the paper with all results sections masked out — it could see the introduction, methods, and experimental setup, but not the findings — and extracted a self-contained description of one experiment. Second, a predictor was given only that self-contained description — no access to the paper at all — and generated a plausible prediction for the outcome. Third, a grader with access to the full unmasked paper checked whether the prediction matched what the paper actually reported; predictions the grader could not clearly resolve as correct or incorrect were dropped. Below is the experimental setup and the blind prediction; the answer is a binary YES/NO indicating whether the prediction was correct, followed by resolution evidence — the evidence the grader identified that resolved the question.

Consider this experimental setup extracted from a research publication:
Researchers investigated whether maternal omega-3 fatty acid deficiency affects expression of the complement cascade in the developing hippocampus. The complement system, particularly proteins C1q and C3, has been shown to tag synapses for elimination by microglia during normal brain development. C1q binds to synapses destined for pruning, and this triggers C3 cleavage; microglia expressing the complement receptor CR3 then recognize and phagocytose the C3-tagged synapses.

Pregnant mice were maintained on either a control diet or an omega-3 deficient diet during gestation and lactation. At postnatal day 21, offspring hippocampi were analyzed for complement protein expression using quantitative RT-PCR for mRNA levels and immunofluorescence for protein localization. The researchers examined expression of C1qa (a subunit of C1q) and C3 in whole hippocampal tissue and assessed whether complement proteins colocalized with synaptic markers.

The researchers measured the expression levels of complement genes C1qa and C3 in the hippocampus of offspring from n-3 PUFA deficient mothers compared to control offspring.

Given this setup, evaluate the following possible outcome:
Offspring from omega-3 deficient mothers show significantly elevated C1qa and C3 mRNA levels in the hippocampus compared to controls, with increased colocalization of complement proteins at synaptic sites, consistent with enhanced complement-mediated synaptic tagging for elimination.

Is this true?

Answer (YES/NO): NO